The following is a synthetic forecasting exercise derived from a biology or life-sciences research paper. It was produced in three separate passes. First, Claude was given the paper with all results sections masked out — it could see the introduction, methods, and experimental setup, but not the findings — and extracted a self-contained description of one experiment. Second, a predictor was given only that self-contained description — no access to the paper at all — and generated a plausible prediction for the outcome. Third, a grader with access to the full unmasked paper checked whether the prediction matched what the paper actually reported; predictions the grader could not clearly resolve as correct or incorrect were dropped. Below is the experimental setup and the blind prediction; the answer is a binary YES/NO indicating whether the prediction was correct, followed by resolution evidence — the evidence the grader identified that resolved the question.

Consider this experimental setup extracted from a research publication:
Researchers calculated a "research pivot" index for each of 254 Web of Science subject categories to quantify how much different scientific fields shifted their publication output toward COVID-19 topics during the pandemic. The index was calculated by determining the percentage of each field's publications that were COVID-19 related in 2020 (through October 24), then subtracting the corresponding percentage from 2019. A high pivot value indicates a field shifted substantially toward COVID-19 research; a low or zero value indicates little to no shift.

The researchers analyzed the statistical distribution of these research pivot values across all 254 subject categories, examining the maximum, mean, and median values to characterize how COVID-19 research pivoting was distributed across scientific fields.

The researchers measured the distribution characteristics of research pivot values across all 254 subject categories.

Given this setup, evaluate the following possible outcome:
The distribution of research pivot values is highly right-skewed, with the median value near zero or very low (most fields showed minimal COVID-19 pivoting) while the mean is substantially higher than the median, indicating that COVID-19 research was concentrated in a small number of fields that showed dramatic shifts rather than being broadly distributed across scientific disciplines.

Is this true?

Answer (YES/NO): YES